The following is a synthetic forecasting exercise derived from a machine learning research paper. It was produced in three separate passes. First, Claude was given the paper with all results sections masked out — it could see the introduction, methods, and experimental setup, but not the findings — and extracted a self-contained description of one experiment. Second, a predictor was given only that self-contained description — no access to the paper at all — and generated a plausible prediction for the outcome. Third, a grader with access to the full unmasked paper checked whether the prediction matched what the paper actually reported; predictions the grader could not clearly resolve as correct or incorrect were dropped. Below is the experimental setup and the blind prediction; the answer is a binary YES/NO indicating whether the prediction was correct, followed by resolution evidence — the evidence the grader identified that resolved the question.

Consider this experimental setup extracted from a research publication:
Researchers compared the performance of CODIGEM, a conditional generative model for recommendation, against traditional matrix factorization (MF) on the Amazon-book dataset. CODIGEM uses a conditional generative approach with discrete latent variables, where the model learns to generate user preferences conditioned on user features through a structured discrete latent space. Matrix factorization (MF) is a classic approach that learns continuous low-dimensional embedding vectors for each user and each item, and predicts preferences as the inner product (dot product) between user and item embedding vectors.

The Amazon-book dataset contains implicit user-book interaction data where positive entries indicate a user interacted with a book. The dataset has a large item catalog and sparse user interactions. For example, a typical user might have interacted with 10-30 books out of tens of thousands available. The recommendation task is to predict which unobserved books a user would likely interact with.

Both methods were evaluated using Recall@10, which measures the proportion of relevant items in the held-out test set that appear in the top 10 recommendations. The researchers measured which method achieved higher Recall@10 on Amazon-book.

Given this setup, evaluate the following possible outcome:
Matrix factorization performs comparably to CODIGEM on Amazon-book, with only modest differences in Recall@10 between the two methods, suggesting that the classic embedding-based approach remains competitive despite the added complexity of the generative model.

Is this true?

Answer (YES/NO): NO